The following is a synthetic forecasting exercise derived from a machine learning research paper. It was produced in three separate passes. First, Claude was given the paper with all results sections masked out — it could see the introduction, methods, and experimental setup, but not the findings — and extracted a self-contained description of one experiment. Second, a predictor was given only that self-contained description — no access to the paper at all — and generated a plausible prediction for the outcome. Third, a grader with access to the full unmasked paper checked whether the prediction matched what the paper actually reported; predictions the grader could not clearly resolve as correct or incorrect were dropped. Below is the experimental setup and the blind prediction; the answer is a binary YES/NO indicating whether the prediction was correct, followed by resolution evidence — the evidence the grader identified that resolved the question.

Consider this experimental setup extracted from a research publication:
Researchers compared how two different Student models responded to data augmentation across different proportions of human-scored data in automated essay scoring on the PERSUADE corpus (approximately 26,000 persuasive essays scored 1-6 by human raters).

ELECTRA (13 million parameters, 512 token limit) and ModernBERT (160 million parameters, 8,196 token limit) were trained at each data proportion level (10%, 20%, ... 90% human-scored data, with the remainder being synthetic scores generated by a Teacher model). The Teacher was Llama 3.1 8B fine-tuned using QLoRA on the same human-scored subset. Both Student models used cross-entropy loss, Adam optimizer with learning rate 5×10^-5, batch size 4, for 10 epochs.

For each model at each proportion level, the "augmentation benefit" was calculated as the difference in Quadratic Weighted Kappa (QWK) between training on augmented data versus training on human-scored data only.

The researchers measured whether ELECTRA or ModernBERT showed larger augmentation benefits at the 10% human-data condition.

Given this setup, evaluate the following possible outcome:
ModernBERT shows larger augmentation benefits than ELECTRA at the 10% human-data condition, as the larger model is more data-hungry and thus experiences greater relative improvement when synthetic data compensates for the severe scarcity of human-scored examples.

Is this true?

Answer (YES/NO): NO